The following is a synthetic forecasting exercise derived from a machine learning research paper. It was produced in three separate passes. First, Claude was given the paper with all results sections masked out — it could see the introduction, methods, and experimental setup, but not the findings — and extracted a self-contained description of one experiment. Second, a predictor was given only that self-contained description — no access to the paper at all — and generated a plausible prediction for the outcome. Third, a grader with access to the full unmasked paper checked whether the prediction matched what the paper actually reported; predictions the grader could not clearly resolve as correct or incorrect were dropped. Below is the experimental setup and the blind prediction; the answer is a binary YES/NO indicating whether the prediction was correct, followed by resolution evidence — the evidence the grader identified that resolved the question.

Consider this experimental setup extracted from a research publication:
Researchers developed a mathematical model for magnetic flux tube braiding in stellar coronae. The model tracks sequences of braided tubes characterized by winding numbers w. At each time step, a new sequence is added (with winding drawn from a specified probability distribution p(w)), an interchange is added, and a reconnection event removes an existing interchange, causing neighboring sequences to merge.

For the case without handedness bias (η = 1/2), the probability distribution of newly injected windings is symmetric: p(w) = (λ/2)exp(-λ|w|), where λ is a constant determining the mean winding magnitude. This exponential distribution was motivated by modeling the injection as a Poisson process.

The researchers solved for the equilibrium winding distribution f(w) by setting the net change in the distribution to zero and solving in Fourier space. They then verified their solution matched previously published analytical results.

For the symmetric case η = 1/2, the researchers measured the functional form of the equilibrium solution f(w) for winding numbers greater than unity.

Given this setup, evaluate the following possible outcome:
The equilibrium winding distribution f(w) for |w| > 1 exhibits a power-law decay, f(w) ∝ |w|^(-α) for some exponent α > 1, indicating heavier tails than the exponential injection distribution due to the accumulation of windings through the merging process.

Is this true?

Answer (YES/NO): YES